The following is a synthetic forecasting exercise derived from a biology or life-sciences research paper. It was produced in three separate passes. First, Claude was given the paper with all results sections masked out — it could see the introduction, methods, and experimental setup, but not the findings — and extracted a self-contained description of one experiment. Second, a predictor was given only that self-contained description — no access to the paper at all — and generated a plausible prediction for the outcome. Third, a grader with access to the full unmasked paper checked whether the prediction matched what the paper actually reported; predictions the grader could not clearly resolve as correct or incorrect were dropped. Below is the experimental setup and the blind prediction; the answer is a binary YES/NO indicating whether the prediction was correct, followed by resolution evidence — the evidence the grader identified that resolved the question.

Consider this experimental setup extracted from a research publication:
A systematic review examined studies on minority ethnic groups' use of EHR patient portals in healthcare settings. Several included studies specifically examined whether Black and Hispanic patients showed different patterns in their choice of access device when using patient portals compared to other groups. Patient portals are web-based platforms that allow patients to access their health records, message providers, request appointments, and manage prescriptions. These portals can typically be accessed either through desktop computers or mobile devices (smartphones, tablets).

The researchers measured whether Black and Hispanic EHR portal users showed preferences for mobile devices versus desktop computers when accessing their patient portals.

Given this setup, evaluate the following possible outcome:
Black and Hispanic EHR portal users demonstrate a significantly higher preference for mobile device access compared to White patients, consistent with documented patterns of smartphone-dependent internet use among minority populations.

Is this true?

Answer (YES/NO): YES